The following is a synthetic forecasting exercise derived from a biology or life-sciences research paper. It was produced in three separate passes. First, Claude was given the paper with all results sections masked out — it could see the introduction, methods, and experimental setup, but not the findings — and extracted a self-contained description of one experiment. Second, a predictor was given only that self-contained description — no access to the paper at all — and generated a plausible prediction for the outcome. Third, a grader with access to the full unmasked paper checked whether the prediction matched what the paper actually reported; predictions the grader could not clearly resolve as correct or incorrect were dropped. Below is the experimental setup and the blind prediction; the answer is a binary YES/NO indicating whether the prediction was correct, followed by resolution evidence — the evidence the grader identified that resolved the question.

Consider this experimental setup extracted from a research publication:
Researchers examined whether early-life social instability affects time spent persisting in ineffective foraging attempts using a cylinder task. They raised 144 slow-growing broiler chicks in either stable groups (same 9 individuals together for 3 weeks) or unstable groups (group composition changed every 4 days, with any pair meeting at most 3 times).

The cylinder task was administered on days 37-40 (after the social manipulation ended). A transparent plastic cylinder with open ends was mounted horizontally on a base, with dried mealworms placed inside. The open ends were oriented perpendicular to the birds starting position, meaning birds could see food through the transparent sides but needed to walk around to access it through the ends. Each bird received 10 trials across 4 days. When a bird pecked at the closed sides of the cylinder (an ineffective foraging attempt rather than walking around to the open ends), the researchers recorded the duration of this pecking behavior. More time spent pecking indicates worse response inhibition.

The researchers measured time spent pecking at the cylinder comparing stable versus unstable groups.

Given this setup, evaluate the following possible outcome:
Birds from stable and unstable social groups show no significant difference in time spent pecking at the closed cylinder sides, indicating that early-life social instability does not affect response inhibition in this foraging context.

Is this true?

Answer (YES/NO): YES